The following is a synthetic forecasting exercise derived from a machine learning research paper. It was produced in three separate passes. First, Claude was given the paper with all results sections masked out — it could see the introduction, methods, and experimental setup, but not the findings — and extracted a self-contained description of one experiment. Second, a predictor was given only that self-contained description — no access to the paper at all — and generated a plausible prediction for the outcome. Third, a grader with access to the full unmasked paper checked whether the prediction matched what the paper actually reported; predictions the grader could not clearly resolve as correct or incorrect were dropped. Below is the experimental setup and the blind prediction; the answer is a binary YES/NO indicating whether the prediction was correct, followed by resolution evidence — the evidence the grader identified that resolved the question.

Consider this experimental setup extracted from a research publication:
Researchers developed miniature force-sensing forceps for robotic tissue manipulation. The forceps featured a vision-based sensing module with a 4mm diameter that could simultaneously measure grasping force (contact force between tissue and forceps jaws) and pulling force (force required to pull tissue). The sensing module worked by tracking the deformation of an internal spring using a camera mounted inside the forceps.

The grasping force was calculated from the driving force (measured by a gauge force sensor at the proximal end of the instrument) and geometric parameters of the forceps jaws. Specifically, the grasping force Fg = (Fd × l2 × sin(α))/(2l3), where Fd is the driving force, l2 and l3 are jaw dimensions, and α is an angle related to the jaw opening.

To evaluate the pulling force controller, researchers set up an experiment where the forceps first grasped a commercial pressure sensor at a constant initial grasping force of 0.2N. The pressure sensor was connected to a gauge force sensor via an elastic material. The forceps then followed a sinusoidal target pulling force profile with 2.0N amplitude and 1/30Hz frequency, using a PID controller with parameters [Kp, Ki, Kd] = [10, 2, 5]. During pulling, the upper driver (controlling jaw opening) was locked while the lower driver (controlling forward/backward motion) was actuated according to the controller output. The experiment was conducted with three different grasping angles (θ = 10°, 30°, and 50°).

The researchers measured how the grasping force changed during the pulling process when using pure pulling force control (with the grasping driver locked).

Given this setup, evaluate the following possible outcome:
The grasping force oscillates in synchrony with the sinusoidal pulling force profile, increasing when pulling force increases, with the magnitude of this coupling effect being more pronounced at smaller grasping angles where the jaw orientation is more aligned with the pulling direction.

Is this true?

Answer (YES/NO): NO